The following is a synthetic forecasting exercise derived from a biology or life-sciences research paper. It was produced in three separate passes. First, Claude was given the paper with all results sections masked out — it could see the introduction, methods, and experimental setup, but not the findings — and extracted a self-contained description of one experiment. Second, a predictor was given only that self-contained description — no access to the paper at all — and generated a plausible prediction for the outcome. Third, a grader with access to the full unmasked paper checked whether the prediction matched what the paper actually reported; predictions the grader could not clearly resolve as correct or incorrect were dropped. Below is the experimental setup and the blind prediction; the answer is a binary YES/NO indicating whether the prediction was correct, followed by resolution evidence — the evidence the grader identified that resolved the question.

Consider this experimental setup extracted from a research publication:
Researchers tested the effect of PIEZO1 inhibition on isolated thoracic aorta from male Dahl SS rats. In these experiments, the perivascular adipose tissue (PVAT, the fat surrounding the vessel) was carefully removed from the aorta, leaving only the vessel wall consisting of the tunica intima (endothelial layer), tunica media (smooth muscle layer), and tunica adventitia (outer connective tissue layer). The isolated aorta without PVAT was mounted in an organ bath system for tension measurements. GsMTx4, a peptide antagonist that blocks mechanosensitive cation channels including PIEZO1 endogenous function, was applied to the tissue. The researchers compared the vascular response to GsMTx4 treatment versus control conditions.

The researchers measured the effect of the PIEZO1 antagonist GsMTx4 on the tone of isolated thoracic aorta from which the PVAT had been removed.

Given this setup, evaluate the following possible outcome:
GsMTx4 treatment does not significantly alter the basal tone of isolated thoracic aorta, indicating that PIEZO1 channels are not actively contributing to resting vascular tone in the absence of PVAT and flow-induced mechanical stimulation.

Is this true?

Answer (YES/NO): YES